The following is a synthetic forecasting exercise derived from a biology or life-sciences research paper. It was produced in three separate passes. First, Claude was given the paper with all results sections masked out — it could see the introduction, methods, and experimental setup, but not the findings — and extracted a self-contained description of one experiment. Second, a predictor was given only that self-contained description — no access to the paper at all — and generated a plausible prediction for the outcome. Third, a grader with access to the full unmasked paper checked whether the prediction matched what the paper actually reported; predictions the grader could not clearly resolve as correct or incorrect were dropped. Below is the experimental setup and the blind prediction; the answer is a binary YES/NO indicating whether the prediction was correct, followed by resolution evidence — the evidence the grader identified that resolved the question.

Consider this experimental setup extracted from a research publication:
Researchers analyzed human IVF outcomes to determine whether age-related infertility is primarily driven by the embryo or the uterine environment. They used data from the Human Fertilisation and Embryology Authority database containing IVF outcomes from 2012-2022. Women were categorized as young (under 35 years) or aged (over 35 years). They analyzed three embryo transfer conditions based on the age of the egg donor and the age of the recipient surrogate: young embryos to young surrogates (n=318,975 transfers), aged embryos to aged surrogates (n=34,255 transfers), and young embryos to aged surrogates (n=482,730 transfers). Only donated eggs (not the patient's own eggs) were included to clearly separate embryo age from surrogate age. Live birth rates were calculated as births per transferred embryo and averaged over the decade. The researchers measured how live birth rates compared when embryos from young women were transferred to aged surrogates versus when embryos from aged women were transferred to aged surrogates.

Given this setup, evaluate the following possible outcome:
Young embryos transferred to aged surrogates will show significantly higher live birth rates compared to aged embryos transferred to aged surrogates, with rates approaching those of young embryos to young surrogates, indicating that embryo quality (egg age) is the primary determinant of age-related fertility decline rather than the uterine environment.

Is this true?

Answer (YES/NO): YES